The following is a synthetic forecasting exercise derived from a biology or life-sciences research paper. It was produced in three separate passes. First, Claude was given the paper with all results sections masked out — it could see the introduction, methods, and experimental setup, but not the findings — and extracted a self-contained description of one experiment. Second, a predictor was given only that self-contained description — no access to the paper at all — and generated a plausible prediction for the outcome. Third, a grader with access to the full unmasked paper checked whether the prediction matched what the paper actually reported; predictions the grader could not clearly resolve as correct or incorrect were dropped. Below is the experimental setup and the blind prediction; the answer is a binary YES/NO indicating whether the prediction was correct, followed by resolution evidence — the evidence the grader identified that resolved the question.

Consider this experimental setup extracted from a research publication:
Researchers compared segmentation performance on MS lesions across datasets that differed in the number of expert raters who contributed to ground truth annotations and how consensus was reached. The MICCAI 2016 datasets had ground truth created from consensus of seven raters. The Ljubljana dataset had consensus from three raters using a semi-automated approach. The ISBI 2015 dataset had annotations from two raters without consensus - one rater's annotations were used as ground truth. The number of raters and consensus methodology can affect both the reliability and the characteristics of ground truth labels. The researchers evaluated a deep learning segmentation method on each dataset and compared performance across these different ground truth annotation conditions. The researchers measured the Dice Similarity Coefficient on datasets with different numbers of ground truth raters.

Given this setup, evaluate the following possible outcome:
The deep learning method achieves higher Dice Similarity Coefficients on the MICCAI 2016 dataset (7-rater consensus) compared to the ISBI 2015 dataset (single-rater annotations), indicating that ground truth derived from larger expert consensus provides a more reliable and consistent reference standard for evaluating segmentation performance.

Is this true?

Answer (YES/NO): YES